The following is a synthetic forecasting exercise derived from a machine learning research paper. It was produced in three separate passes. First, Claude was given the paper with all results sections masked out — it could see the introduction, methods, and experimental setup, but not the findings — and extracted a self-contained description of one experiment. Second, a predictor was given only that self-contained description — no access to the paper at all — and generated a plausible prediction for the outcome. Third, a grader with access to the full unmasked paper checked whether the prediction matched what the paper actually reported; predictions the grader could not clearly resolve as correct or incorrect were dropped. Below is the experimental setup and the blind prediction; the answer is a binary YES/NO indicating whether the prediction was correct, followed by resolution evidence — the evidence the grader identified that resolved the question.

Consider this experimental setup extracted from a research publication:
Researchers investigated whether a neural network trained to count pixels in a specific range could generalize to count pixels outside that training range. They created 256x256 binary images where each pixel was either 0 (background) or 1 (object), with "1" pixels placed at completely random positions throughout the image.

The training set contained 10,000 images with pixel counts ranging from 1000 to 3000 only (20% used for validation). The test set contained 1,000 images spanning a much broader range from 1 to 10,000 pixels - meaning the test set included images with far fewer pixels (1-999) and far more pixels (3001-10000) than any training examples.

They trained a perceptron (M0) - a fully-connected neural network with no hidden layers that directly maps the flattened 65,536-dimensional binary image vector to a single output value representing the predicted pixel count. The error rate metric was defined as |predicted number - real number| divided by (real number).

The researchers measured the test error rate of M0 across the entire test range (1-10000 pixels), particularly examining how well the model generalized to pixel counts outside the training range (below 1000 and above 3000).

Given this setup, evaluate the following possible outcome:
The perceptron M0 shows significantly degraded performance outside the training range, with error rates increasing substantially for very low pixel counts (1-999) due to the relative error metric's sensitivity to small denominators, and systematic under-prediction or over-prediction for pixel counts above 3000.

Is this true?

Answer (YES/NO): NO